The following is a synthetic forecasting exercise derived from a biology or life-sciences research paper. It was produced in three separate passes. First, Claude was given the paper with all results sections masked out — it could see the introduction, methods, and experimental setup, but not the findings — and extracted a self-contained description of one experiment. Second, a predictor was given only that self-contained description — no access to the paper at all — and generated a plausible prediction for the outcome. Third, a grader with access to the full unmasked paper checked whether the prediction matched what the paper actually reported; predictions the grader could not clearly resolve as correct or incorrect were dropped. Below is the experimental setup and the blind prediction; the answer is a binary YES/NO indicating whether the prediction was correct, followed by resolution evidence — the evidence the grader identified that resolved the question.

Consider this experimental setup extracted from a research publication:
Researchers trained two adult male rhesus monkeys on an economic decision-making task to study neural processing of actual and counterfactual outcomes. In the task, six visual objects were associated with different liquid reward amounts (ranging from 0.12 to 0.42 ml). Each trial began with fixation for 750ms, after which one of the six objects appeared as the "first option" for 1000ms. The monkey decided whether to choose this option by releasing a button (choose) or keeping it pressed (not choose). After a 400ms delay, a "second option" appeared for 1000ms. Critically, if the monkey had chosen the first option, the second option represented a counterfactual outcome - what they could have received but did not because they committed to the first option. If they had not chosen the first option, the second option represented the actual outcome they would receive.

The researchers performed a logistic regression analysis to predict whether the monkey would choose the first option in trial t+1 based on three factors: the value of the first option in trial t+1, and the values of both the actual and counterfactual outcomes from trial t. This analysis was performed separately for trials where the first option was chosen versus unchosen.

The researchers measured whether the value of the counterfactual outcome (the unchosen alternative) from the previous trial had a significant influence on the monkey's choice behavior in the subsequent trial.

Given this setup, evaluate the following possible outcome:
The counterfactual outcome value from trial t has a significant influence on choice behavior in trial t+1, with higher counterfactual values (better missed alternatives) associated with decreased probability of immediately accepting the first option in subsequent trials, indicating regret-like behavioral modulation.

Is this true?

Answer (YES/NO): NO